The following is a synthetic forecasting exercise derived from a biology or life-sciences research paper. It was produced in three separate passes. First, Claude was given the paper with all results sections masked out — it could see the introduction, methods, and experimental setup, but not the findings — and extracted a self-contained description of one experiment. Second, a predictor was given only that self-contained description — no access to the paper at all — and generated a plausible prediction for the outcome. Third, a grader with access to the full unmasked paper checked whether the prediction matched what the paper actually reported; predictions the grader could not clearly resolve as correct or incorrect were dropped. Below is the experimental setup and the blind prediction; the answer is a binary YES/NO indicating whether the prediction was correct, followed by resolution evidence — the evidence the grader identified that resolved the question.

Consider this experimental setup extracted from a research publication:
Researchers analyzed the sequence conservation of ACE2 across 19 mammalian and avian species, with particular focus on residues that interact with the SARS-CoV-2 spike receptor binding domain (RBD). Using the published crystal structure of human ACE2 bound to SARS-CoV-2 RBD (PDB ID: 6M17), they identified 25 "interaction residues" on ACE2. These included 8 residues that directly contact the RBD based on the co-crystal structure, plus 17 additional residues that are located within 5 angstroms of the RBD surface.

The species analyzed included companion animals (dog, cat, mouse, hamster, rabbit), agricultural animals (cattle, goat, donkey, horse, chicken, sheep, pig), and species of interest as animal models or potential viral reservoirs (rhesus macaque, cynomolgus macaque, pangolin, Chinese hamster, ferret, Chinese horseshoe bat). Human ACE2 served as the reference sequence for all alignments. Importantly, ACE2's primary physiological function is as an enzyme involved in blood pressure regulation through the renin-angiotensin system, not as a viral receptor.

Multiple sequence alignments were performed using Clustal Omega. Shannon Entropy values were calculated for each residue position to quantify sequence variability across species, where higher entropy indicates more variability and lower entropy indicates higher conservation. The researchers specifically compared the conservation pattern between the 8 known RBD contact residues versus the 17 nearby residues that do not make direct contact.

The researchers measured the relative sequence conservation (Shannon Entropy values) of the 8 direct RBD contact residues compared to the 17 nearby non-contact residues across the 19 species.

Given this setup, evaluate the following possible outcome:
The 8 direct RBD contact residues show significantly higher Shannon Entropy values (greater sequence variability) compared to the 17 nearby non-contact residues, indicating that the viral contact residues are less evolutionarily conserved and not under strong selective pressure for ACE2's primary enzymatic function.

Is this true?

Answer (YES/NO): NO